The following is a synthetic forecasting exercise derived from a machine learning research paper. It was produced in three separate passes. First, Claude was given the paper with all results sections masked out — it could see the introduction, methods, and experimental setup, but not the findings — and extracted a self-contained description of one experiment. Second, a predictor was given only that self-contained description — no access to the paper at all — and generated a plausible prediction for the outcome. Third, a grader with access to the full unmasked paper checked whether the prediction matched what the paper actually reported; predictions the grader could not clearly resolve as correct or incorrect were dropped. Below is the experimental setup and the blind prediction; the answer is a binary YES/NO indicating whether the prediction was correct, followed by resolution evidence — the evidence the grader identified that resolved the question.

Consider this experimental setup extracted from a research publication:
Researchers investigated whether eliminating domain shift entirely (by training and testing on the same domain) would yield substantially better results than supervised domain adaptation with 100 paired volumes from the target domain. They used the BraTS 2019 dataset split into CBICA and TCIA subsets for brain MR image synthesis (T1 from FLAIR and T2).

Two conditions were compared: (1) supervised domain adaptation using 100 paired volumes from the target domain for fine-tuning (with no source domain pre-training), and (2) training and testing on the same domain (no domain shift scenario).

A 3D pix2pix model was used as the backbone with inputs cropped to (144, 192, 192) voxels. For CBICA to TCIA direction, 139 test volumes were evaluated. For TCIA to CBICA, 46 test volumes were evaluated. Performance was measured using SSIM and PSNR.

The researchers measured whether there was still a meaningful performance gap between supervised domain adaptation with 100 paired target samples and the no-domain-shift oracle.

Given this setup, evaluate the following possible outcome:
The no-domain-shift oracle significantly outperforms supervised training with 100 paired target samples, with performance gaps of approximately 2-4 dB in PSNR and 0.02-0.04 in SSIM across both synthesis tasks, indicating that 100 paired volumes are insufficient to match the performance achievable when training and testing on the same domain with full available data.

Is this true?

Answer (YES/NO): NO